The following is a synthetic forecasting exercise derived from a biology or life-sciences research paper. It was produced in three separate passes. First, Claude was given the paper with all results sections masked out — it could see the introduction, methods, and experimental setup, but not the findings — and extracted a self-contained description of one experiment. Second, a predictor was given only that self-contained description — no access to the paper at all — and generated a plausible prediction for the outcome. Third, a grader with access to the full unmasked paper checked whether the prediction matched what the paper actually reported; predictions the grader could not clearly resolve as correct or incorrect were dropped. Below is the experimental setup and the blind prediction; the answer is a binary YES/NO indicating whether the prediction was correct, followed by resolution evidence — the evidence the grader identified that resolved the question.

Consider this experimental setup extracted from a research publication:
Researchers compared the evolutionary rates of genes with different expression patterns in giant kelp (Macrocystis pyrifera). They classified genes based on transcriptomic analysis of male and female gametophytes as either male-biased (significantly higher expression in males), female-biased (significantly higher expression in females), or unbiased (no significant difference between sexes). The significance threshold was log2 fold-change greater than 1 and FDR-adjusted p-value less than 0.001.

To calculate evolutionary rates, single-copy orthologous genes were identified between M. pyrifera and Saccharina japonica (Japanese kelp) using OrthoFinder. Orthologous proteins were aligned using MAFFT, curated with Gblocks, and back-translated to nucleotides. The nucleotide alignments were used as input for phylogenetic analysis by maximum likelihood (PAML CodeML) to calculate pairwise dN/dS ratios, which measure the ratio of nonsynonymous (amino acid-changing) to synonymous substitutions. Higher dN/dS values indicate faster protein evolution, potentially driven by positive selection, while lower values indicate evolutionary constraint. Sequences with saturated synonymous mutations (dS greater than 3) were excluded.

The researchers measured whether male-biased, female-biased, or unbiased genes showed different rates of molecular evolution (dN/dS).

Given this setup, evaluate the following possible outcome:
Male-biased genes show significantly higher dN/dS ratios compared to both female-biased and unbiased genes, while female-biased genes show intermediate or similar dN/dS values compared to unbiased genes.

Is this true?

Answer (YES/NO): NO